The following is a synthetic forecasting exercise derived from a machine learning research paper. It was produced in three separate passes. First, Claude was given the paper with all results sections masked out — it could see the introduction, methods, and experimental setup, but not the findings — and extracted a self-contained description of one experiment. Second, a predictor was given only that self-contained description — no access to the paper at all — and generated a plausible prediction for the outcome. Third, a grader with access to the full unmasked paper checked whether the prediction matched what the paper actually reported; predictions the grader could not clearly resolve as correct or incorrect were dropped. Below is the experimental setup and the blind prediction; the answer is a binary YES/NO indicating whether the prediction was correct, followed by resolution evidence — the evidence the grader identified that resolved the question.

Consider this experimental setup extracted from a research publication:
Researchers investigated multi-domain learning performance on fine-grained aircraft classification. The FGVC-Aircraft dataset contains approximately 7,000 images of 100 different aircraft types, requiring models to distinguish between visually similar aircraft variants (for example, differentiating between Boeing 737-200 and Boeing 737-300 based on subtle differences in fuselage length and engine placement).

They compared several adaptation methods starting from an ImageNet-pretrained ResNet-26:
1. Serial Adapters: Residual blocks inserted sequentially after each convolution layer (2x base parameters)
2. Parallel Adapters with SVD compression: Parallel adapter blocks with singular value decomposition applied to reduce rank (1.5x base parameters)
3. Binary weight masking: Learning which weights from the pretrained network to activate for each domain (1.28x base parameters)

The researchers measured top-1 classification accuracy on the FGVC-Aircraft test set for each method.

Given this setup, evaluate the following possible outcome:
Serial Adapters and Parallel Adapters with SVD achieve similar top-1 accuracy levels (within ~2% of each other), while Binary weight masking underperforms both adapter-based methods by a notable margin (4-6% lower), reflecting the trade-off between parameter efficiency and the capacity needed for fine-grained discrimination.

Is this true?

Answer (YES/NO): NO